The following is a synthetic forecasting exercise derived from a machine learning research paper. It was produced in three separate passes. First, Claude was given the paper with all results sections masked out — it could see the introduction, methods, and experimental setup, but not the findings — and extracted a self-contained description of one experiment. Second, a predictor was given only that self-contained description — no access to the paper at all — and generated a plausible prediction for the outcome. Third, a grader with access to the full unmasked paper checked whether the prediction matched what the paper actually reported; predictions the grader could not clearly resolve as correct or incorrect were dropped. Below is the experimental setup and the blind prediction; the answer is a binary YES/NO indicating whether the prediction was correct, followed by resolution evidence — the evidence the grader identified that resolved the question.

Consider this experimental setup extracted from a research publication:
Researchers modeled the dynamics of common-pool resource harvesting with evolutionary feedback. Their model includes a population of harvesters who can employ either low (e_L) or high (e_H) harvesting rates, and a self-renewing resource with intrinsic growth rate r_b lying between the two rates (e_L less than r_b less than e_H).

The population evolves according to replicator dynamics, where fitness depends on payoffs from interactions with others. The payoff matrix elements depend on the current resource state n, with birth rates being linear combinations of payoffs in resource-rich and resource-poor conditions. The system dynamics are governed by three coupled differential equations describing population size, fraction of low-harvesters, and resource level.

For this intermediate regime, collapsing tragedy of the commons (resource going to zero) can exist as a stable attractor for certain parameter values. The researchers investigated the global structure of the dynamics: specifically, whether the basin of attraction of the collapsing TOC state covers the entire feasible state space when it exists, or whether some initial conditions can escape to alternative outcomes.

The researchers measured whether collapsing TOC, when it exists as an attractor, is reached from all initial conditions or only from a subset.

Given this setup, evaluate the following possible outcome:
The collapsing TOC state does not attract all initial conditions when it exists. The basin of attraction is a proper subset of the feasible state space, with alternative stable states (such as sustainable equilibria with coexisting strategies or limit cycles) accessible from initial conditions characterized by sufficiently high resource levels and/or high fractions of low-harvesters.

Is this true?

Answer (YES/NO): YES